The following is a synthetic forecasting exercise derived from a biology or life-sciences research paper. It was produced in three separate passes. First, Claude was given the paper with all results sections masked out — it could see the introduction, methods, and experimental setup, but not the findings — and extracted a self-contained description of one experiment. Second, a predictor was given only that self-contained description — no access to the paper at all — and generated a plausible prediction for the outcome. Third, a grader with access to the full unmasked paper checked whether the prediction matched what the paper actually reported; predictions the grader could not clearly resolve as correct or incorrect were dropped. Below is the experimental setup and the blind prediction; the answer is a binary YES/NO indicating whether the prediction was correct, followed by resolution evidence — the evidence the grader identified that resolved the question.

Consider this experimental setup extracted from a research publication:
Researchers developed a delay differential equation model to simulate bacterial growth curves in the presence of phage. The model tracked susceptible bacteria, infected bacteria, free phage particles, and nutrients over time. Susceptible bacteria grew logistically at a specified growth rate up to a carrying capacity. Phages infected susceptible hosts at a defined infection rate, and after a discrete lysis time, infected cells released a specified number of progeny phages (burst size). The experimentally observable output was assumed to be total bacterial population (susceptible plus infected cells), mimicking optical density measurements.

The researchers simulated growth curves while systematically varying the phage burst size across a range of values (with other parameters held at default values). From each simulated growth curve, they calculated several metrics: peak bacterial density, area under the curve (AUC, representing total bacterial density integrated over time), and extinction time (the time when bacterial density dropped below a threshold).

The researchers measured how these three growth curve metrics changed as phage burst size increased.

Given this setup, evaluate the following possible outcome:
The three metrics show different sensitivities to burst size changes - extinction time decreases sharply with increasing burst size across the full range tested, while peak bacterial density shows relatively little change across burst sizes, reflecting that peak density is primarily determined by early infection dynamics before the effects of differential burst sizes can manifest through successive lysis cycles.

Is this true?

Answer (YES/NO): NO